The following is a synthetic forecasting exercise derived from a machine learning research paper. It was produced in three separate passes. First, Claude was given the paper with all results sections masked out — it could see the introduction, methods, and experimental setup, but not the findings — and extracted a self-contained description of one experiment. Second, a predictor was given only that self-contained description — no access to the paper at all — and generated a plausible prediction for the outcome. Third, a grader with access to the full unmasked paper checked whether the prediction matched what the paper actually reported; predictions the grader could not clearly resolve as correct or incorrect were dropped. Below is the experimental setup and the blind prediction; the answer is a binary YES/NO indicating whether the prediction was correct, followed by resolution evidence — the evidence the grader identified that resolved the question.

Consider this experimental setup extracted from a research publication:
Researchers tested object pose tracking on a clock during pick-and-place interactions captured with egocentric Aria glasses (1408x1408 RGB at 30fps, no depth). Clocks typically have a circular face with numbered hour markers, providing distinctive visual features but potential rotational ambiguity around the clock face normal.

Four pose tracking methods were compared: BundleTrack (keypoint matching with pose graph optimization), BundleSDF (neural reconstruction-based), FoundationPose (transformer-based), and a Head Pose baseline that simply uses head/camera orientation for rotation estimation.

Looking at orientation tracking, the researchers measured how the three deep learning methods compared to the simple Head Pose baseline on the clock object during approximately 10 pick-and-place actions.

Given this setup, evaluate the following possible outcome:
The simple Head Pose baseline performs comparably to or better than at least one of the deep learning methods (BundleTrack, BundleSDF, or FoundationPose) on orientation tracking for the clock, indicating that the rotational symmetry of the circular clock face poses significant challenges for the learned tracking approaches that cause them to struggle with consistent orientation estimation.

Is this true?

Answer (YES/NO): YES